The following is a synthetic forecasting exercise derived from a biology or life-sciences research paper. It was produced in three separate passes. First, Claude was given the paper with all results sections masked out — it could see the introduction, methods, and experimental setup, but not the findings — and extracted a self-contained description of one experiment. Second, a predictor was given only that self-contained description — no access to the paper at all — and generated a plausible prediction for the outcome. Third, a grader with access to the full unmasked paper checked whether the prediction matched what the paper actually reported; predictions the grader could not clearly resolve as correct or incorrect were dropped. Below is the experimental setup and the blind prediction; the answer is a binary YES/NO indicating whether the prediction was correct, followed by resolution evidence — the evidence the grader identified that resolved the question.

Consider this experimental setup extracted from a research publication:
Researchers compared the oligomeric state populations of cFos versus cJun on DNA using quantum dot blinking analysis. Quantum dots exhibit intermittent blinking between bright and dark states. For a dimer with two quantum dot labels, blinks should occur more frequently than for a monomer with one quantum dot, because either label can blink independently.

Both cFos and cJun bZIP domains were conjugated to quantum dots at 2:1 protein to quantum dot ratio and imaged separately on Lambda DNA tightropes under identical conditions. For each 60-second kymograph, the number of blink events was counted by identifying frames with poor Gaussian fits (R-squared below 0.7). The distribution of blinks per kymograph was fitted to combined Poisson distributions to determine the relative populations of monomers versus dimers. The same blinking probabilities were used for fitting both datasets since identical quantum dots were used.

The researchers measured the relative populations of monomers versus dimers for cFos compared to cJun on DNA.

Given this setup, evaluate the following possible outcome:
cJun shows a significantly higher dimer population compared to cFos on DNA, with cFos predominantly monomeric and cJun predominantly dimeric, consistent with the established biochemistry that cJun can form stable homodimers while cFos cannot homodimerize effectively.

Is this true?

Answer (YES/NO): NO